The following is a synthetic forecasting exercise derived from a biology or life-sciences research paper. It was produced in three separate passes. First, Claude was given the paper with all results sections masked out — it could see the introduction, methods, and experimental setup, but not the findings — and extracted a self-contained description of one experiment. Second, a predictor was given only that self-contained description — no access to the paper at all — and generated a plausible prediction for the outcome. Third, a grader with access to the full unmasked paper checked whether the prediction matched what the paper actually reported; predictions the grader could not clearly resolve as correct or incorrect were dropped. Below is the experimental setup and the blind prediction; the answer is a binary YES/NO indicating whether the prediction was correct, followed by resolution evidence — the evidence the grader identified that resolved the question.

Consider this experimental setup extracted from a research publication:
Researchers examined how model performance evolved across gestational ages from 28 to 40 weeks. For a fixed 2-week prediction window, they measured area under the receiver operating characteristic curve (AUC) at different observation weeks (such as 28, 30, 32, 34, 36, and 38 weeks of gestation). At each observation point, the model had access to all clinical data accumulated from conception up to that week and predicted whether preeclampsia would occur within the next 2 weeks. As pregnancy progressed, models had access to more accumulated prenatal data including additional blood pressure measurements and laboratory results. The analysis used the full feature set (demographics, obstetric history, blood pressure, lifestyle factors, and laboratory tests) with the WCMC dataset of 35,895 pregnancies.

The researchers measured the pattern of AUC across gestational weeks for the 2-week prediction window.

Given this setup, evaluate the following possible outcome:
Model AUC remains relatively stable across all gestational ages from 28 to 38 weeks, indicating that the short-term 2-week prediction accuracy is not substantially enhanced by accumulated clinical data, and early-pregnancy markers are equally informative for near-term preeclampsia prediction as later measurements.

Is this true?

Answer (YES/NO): NO